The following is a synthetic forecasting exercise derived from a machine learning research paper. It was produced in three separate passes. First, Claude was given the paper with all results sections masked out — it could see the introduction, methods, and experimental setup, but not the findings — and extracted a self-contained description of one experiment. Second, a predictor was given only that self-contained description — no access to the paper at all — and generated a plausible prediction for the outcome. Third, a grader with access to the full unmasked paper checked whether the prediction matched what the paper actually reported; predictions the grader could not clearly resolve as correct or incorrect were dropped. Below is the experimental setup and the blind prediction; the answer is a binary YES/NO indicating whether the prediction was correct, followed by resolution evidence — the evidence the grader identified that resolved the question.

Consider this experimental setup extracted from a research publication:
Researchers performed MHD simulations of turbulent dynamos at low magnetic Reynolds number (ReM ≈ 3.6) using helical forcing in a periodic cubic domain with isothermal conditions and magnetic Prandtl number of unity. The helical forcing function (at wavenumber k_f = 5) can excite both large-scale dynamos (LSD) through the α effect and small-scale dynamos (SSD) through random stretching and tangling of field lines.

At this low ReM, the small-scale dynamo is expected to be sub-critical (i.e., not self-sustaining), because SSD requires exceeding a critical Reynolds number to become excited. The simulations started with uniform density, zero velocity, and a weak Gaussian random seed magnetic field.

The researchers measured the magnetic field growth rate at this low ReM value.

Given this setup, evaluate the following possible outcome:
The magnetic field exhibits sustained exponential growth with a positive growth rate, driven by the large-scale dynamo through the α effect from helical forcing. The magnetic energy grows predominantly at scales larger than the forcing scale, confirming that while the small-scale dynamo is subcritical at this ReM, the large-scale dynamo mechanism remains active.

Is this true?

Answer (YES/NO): YES